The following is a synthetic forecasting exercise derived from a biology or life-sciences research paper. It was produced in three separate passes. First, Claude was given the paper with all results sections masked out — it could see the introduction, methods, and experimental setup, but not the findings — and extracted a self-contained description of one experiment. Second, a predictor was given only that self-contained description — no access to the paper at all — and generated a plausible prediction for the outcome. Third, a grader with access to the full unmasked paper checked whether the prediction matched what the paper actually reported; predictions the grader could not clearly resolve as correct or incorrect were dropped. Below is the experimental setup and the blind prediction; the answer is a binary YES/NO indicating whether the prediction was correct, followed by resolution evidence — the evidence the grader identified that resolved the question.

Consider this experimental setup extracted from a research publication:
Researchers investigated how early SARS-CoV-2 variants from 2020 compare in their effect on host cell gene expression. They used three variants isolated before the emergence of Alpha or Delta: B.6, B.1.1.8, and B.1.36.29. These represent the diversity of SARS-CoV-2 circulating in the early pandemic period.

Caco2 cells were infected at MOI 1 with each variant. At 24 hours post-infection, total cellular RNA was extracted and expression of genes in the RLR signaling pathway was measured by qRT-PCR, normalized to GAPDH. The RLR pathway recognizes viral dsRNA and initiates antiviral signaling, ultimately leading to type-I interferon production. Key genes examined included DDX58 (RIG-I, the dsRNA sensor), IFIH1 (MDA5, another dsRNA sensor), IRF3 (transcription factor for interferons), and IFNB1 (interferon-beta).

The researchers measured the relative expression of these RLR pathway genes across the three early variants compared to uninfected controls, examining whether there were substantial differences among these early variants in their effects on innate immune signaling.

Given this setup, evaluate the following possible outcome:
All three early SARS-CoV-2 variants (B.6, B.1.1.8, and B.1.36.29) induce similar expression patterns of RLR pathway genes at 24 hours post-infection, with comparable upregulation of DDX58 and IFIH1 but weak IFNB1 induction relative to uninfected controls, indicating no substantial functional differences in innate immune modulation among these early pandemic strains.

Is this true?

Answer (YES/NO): NO